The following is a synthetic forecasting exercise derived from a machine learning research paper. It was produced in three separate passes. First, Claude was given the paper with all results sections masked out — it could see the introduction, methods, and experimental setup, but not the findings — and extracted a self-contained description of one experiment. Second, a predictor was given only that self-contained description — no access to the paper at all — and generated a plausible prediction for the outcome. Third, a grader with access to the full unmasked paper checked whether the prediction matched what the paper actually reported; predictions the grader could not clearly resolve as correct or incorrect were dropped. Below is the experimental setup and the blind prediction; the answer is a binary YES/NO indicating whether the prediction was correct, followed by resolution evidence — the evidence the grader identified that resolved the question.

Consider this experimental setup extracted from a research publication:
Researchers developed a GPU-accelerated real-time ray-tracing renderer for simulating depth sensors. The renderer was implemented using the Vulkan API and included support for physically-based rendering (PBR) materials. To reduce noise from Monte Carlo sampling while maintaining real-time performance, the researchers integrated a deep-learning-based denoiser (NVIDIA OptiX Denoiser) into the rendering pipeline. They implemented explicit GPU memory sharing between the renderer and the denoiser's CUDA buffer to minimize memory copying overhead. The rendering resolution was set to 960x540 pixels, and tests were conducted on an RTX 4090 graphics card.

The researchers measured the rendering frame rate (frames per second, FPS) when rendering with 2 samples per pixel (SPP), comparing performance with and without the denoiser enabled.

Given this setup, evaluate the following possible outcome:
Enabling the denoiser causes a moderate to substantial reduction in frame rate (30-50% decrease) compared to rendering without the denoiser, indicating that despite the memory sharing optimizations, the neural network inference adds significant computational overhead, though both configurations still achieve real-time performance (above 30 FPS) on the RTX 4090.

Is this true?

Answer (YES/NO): NO